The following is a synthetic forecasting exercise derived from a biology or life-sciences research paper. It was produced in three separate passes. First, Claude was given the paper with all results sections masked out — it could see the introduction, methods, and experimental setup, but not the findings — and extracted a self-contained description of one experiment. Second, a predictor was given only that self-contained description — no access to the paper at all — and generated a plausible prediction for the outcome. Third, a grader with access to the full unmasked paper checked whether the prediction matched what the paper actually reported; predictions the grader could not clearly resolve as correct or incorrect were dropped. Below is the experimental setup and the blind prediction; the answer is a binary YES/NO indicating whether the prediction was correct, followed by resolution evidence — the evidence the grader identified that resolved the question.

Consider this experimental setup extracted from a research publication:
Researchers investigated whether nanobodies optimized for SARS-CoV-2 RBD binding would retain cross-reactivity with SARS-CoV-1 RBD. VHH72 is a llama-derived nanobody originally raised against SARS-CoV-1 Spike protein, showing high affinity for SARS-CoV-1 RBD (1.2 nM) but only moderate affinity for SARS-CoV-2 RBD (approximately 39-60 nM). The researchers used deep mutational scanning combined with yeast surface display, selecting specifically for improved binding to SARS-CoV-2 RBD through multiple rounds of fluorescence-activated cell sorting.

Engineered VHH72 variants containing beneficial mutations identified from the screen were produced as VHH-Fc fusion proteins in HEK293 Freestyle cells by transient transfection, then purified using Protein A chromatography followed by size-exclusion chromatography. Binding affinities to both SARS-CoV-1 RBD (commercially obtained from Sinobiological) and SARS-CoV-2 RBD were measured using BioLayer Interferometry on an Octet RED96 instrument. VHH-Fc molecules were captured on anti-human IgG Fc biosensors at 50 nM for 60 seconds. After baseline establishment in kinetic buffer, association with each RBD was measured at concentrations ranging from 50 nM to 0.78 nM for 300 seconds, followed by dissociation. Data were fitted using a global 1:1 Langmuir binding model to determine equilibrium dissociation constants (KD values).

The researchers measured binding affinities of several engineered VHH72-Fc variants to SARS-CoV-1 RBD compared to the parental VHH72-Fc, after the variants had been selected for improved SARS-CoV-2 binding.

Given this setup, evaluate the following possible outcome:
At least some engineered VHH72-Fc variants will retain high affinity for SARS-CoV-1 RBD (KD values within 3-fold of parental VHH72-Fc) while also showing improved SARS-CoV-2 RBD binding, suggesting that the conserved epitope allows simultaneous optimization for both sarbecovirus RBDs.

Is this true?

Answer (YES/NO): NO